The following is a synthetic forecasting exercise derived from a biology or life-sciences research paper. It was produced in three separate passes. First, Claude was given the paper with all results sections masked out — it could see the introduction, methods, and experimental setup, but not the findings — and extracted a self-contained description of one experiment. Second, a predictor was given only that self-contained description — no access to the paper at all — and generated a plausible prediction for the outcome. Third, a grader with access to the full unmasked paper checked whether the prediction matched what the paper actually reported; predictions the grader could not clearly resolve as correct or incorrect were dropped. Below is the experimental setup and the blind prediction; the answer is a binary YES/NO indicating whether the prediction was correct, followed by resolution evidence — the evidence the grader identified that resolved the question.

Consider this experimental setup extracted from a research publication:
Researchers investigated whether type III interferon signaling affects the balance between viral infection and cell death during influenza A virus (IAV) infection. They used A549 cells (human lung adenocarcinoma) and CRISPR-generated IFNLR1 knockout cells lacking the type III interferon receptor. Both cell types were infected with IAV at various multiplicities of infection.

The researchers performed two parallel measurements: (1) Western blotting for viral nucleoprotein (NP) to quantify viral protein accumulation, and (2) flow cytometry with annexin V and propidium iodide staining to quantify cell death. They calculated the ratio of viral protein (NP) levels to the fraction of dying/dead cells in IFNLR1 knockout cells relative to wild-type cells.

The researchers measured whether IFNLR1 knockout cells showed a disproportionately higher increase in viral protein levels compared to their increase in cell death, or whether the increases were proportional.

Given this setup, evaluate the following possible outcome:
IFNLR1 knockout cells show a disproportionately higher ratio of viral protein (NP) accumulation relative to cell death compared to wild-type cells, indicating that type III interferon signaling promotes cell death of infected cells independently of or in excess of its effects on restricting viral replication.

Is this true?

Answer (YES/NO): YES